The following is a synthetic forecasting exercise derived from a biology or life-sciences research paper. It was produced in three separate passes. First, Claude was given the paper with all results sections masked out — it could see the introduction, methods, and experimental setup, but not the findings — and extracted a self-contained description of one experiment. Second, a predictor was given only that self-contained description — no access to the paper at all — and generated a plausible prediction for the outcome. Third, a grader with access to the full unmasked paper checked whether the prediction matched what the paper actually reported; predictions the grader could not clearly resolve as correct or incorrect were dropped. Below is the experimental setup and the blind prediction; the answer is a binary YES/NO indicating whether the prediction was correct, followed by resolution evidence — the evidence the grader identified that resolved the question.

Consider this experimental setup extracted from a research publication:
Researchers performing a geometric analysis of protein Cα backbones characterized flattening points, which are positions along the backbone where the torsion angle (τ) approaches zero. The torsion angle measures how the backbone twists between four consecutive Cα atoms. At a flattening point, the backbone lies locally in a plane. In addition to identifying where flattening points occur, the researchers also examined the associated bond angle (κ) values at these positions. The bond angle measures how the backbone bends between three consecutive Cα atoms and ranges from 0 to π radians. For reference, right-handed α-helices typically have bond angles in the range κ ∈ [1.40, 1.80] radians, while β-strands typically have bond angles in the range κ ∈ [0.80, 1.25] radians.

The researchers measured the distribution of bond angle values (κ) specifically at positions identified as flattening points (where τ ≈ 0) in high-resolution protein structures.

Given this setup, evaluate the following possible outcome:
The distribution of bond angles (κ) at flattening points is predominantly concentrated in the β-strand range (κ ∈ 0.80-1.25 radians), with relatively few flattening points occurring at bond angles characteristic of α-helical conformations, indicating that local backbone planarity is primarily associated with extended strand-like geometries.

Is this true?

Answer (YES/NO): NO